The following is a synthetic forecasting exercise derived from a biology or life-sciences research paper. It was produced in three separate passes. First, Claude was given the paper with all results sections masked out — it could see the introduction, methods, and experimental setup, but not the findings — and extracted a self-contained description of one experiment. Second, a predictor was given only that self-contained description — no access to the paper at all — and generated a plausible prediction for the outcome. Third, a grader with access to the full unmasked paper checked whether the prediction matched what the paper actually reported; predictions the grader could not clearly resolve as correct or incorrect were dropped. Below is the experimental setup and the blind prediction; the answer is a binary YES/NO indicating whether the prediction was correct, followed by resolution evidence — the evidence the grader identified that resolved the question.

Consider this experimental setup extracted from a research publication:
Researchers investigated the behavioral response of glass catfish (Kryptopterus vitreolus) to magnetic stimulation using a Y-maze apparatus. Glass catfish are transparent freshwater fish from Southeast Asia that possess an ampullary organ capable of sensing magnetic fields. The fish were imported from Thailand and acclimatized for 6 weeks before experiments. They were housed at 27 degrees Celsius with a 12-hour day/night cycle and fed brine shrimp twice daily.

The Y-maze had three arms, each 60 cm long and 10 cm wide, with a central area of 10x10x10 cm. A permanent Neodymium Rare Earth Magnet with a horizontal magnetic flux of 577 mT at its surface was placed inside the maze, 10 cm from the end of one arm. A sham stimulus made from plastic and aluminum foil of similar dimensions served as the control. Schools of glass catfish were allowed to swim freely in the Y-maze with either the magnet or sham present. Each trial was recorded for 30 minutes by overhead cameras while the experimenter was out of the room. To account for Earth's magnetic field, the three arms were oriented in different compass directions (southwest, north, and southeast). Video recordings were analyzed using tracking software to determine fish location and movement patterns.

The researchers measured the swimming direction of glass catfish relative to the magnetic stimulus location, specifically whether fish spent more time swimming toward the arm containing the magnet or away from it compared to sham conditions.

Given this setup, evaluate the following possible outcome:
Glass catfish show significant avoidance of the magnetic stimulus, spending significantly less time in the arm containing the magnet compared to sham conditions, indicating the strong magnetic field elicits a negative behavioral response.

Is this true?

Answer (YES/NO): YES